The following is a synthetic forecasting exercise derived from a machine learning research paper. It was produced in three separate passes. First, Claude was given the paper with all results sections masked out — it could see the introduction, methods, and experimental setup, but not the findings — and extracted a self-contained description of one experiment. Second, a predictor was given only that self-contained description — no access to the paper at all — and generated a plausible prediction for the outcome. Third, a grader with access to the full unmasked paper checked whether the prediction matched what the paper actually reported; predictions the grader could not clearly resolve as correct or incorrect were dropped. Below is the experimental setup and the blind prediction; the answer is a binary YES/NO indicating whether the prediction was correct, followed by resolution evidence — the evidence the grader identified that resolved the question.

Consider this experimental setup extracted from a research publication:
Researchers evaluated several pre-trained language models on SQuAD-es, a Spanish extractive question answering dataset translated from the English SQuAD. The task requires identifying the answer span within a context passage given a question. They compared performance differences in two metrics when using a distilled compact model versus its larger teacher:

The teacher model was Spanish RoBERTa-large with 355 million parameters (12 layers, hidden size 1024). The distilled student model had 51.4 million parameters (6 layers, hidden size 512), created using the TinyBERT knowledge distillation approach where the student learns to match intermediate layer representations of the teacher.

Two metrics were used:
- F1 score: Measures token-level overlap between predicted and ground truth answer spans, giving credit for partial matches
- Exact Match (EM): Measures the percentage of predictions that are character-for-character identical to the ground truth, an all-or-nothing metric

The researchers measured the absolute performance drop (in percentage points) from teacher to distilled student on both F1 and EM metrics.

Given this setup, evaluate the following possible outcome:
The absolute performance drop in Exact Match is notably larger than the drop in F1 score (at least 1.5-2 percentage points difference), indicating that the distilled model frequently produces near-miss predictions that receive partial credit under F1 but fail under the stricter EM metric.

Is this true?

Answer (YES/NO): NO